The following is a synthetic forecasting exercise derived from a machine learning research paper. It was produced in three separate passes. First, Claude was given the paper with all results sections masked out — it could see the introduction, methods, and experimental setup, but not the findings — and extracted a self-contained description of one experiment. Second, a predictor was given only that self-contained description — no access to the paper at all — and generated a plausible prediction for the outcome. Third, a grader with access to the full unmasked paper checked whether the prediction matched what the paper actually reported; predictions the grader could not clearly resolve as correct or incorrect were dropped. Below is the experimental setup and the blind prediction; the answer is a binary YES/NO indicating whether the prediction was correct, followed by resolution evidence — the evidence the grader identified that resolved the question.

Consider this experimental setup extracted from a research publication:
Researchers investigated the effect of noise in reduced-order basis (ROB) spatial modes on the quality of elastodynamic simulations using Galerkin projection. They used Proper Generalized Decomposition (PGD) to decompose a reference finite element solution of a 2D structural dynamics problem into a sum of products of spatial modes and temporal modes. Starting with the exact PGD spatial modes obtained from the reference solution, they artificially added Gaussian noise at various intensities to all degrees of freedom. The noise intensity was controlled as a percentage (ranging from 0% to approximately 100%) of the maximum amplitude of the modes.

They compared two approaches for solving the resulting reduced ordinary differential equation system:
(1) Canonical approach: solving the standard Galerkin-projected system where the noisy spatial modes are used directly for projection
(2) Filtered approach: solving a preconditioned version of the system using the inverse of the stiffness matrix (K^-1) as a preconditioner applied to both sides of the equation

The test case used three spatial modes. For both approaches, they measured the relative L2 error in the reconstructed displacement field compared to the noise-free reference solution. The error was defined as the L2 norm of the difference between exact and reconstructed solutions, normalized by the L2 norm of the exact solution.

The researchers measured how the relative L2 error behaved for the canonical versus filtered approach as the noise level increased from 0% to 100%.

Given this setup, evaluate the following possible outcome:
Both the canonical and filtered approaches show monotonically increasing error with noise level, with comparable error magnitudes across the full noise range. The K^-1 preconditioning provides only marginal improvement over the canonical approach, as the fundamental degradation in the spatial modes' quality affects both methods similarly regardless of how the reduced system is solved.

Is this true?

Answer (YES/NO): NO